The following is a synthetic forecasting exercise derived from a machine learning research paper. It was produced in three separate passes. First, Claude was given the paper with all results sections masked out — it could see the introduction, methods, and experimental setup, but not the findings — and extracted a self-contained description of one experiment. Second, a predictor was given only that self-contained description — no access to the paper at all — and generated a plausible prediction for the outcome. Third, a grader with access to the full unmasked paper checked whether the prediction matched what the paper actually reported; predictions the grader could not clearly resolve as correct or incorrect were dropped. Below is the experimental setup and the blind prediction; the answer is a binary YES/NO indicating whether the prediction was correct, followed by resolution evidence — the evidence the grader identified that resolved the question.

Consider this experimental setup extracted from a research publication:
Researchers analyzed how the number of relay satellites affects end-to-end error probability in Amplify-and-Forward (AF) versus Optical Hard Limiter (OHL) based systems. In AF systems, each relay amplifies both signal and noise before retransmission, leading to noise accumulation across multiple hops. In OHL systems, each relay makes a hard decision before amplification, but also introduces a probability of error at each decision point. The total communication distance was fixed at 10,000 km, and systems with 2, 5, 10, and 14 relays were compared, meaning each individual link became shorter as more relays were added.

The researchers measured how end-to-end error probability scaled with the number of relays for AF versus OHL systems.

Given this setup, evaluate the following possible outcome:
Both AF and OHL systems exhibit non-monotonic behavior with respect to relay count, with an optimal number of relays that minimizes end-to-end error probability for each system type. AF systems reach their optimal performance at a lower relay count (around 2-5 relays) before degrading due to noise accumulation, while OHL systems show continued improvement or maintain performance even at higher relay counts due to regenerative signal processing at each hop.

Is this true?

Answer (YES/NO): NO